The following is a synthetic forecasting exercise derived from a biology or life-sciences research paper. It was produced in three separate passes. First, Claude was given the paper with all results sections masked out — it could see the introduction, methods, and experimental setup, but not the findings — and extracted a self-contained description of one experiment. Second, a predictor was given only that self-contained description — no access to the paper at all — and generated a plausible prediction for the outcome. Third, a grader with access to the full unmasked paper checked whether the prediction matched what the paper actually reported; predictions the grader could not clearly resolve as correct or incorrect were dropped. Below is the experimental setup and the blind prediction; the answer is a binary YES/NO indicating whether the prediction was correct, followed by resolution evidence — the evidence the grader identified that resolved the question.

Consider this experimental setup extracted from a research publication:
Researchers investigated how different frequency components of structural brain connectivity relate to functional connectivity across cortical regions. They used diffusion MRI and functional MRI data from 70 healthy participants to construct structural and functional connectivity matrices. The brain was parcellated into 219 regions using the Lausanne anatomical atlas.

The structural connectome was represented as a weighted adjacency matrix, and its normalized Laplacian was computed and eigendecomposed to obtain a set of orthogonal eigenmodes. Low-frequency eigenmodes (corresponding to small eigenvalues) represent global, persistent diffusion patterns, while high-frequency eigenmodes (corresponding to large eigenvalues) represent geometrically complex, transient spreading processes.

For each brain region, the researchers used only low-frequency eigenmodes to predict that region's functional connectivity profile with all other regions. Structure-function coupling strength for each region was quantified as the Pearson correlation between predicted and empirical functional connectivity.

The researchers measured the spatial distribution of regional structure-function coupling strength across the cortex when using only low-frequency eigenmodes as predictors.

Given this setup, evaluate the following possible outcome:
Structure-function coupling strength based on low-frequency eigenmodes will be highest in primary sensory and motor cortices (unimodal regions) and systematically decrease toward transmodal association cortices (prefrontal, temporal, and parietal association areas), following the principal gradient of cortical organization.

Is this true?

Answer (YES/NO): YES